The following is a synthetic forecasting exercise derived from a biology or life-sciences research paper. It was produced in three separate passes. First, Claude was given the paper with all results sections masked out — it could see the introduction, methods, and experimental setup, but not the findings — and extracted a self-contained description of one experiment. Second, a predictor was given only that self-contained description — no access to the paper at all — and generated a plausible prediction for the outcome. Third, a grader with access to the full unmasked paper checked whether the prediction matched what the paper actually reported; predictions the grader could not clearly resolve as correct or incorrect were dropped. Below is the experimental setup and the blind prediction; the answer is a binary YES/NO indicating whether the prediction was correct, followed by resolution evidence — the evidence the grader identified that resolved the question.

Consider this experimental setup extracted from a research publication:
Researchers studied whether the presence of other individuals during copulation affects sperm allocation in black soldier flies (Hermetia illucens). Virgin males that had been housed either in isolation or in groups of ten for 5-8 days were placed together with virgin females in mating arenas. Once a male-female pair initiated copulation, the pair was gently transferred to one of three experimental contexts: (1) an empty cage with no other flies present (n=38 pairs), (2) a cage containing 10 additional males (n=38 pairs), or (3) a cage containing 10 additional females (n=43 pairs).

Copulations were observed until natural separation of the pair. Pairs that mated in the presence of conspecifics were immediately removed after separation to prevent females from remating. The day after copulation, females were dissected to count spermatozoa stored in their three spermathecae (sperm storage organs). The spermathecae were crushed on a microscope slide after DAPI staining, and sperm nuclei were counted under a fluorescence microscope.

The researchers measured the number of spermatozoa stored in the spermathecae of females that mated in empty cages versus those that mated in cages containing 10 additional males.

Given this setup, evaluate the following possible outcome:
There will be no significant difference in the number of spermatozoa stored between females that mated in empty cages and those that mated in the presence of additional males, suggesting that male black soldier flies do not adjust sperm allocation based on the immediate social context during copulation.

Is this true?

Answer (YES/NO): NO